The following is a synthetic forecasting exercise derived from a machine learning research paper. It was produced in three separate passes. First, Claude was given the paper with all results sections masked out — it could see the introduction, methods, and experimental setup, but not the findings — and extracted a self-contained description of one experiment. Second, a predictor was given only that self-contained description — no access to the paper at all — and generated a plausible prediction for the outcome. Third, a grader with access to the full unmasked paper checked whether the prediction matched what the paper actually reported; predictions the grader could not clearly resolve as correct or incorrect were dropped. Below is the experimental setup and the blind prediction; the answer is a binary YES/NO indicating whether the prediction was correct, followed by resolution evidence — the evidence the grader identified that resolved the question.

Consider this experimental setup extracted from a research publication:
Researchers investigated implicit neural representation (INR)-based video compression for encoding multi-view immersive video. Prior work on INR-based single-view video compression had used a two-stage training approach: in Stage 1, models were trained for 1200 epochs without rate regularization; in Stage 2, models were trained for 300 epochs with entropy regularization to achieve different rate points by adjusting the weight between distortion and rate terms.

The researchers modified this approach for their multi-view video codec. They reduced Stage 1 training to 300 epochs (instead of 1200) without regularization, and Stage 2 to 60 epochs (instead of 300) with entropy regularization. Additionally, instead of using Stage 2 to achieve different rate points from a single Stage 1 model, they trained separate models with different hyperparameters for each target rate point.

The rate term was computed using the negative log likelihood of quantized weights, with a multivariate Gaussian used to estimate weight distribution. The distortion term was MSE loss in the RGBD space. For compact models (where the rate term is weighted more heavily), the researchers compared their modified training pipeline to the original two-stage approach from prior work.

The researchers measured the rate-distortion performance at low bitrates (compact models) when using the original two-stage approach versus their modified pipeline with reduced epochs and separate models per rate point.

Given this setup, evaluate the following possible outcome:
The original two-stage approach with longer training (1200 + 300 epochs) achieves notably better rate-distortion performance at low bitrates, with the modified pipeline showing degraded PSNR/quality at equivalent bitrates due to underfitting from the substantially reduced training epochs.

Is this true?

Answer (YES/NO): NO